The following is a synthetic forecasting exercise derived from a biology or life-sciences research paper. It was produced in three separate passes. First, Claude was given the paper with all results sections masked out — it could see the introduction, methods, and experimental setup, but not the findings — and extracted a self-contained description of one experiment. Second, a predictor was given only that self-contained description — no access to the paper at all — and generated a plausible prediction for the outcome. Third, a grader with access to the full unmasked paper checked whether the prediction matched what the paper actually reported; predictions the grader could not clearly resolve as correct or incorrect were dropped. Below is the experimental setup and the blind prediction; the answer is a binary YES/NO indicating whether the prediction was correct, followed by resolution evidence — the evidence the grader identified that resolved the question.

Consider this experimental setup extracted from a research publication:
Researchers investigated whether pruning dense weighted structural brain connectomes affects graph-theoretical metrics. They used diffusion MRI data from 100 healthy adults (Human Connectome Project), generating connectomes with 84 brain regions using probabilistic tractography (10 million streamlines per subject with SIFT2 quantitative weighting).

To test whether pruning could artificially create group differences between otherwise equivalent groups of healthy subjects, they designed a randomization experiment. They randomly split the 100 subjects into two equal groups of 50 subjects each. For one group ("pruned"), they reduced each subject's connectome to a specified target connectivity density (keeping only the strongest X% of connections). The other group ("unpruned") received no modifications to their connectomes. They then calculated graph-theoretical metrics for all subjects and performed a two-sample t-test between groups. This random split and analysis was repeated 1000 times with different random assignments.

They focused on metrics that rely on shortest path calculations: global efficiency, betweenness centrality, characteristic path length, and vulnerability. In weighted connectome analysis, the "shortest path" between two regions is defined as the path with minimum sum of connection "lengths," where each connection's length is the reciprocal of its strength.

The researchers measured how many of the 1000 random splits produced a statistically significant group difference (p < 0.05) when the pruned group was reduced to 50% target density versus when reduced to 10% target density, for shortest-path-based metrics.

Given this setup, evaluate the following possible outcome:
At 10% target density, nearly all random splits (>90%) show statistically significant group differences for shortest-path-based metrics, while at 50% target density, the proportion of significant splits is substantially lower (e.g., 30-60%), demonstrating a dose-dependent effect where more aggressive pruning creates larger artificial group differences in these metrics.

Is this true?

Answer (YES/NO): NO